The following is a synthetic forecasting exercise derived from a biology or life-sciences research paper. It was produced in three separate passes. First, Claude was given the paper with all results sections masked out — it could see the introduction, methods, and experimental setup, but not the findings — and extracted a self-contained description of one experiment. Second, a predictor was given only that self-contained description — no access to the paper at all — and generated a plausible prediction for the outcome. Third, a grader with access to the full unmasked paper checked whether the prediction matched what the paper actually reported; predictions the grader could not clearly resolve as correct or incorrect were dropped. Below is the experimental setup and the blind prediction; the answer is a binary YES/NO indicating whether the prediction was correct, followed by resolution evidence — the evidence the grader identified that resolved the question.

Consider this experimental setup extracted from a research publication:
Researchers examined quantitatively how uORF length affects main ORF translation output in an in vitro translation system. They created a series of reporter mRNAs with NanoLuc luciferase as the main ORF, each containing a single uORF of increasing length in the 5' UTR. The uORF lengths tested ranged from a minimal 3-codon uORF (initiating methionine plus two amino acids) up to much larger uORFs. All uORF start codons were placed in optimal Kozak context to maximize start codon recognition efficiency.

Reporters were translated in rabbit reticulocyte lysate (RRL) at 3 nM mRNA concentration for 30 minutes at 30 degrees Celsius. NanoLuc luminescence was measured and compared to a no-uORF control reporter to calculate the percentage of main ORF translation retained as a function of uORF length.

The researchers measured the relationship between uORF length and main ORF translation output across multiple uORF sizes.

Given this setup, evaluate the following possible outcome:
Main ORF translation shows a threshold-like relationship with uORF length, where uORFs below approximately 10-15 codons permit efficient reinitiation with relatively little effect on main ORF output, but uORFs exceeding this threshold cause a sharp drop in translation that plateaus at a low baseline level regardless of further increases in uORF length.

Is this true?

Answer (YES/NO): NO